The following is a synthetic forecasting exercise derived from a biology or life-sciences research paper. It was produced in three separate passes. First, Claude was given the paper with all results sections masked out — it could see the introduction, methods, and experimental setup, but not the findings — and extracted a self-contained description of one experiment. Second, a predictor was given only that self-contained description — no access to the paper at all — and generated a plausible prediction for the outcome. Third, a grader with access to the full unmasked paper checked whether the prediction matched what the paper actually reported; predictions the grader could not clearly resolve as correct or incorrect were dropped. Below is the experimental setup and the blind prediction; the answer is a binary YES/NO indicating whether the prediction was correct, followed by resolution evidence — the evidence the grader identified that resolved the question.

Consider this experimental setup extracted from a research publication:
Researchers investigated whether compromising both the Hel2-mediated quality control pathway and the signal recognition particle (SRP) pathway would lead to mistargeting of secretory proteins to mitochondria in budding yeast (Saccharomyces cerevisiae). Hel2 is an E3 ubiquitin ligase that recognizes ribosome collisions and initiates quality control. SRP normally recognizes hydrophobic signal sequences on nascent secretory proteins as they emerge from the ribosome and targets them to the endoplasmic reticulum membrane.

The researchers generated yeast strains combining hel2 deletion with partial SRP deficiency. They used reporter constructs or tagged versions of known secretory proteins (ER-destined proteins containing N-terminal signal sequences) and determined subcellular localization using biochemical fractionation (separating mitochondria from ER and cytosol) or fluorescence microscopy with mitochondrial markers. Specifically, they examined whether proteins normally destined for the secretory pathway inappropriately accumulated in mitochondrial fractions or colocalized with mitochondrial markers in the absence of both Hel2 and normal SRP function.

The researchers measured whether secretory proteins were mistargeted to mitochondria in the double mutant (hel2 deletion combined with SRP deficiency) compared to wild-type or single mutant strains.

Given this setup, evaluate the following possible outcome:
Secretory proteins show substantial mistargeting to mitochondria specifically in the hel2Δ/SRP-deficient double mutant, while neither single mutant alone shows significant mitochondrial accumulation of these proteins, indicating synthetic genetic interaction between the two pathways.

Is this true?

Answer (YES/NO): YES